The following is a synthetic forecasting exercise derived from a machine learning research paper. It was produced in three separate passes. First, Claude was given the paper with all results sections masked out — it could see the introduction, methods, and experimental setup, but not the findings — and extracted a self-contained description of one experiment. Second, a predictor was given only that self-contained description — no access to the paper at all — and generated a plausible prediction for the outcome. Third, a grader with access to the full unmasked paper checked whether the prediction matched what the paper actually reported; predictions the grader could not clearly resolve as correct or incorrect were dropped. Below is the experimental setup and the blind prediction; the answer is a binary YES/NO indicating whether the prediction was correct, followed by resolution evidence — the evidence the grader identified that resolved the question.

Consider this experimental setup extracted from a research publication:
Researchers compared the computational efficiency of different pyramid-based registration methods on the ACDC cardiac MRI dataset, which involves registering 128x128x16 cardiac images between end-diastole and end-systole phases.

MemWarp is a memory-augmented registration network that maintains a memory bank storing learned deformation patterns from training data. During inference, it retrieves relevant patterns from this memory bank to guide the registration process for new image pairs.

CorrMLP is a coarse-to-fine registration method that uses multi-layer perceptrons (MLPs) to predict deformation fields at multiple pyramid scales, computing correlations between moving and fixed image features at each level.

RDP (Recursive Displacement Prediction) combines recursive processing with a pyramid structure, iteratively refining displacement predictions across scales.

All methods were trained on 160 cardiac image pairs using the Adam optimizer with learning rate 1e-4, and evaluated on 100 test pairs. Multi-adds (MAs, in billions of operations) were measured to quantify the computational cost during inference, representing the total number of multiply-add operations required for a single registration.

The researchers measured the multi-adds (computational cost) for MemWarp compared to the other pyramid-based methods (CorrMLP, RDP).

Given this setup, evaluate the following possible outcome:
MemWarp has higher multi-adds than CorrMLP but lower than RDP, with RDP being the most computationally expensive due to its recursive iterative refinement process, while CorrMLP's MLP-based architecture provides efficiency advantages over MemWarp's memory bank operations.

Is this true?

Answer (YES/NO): NO